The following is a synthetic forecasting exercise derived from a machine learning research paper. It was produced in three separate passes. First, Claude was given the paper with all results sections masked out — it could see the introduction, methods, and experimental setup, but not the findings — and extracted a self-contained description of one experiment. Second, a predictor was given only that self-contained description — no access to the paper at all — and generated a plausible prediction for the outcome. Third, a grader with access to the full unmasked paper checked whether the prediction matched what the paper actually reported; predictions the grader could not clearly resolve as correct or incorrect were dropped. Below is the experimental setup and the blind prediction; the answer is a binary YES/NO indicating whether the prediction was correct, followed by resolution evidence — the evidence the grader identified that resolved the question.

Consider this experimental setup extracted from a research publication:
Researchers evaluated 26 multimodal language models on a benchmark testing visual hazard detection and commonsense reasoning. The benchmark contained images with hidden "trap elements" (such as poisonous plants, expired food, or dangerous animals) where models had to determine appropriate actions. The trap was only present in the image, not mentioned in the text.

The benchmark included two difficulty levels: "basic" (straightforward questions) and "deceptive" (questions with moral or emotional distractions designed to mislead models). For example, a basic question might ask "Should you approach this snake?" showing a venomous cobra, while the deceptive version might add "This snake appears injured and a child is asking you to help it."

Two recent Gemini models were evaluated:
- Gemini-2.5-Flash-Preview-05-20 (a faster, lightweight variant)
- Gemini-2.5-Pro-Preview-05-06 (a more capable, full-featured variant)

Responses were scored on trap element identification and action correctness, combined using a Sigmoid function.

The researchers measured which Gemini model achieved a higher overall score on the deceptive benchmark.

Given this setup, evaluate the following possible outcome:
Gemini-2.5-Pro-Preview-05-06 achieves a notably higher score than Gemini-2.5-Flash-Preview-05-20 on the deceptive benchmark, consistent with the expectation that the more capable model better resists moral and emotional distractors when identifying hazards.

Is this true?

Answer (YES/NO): NO